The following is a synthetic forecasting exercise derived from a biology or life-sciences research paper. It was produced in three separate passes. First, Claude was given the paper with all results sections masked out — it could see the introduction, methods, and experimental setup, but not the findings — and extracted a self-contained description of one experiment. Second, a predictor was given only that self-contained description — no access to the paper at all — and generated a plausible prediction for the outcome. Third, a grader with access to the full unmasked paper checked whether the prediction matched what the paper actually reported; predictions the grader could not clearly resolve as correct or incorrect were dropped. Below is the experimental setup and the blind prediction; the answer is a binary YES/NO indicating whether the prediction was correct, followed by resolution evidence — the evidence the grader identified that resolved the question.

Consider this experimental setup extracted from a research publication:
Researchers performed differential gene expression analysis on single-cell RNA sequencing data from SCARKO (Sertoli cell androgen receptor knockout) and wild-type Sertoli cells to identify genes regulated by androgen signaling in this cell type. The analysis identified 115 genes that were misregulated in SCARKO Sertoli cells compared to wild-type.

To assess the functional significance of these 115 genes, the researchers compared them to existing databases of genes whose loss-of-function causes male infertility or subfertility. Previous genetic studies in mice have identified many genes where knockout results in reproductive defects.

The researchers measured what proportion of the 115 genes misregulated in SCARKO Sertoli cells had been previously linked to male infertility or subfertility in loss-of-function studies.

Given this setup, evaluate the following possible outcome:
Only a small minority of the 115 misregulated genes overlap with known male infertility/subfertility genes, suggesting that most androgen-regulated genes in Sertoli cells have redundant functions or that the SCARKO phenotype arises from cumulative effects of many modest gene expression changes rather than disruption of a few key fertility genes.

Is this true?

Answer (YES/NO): NO